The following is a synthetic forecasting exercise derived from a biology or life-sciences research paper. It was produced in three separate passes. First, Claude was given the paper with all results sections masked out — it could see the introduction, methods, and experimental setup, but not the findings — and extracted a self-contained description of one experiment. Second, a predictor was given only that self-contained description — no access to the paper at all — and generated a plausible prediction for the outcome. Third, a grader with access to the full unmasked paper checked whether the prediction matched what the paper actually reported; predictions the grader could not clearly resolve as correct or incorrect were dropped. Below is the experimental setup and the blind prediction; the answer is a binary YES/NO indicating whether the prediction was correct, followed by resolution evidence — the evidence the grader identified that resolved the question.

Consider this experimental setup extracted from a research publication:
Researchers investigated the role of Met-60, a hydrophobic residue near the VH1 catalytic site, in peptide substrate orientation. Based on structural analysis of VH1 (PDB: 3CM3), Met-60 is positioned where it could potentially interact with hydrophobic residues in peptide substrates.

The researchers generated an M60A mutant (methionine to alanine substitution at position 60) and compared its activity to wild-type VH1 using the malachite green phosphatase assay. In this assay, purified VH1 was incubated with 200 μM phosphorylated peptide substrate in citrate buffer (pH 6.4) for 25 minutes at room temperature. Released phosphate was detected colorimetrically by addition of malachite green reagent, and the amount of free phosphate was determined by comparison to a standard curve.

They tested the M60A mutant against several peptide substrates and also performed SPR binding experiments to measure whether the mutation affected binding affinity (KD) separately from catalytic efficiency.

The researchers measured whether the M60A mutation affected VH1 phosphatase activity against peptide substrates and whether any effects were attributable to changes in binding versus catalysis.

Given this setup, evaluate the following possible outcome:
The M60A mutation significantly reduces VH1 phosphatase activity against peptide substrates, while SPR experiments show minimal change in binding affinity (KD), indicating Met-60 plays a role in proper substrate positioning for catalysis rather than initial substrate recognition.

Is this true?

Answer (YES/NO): NO